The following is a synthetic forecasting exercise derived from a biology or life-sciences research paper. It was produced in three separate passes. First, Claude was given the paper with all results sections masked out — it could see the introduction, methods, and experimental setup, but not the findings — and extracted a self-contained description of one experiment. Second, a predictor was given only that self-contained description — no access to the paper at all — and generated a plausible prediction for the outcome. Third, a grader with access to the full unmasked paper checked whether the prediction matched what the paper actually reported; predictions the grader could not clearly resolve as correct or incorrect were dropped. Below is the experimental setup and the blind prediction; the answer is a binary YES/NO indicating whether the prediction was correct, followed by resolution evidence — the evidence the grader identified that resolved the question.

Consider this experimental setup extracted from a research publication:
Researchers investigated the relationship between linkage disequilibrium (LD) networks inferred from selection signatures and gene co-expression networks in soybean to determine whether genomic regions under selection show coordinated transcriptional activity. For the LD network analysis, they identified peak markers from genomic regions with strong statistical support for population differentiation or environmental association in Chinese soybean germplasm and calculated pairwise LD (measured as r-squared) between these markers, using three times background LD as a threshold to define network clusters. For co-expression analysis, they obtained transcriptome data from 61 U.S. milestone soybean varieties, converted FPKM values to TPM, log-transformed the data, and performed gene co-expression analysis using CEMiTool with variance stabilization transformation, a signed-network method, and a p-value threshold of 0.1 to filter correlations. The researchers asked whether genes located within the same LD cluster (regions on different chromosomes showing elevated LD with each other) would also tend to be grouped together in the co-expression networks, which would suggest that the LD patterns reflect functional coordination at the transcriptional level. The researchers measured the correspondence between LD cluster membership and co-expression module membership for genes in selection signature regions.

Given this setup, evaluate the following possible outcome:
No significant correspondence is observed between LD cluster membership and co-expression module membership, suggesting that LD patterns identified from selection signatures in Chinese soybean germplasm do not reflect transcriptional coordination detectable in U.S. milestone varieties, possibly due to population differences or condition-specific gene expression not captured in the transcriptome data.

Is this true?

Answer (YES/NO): YES